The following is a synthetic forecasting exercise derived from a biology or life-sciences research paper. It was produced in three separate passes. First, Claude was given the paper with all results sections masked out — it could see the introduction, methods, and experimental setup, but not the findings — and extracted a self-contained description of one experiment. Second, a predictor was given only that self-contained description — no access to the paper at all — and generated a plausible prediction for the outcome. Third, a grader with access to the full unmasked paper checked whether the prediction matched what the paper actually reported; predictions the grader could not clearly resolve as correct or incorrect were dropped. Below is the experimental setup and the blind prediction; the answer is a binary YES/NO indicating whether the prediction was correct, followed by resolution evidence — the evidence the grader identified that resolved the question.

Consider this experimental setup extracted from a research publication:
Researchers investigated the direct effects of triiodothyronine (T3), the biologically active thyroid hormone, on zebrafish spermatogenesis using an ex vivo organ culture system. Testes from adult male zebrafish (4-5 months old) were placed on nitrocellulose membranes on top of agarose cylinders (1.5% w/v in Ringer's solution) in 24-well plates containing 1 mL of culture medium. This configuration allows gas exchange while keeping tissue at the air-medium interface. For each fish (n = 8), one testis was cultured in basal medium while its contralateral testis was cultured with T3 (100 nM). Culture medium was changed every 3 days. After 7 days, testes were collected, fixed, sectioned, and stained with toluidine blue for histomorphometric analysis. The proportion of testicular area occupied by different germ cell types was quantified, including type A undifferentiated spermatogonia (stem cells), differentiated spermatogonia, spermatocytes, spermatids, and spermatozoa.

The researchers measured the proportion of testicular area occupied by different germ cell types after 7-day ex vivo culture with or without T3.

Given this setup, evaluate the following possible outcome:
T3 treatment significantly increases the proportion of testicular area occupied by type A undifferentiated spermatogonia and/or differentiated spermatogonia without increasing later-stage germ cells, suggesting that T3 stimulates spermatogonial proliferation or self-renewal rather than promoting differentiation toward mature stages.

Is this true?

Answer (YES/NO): NO